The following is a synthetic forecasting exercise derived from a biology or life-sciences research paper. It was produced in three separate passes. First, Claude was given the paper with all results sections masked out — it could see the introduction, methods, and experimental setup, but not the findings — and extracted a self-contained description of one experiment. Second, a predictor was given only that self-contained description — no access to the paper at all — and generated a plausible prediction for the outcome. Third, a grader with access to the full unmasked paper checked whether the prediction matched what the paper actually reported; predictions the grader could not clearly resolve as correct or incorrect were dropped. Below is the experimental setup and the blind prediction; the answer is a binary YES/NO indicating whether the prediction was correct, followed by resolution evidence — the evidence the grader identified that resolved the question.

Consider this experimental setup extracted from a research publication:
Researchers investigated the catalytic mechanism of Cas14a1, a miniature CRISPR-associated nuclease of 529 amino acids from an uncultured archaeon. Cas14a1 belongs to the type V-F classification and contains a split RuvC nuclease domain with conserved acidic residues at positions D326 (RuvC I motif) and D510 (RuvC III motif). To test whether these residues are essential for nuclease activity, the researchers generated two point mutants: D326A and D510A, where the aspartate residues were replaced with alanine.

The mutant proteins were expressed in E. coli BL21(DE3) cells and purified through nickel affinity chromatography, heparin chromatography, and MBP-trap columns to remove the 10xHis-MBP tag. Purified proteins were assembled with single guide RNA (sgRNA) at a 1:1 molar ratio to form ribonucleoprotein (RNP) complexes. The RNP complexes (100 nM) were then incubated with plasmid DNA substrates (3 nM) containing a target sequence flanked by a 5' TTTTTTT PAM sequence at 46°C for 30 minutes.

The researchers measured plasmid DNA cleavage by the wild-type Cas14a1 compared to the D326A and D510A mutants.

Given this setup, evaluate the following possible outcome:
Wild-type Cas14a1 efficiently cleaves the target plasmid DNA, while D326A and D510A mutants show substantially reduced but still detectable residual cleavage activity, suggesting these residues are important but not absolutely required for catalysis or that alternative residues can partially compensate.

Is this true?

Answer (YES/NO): NO